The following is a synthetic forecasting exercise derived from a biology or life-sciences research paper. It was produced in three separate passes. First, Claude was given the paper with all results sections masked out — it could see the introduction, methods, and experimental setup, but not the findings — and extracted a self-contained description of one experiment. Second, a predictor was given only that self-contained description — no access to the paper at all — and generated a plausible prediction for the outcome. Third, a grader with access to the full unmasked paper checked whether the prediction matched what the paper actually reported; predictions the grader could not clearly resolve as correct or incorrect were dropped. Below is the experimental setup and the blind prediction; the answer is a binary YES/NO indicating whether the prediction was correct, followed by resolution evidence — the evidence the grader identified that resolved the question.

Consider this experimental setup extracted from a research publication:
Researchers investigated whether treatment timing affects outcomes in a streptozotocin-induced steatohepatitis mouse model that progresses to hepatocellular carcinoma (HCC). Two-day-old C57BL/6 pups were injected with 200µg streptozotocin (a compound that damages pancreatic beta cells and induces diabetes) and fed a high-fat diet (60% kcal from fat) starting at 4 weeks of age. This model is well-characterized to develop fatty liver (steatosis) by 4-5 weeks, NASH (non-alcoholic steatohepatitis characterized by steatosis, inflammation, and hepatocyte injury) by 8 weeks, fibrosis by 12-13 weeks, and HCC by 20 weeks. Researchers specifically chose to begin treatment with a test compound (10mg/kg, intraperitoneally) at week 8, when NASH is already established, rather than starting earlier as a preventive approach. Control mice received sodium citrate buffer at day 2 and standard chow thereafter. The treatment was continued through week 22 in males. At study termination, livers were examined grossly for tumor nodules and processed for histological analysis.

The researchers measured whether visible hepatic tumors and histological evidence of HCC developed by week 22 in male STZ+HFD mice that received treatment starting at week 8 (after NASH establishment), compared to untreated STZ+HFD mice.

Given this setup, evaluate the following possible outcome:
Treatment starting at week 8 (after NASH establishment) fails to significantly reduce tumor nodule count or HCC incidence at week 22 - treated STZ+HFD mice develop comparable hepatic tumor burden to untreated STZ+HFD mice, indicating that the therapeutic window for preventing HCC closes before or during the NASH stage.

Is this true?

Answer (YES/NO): NO